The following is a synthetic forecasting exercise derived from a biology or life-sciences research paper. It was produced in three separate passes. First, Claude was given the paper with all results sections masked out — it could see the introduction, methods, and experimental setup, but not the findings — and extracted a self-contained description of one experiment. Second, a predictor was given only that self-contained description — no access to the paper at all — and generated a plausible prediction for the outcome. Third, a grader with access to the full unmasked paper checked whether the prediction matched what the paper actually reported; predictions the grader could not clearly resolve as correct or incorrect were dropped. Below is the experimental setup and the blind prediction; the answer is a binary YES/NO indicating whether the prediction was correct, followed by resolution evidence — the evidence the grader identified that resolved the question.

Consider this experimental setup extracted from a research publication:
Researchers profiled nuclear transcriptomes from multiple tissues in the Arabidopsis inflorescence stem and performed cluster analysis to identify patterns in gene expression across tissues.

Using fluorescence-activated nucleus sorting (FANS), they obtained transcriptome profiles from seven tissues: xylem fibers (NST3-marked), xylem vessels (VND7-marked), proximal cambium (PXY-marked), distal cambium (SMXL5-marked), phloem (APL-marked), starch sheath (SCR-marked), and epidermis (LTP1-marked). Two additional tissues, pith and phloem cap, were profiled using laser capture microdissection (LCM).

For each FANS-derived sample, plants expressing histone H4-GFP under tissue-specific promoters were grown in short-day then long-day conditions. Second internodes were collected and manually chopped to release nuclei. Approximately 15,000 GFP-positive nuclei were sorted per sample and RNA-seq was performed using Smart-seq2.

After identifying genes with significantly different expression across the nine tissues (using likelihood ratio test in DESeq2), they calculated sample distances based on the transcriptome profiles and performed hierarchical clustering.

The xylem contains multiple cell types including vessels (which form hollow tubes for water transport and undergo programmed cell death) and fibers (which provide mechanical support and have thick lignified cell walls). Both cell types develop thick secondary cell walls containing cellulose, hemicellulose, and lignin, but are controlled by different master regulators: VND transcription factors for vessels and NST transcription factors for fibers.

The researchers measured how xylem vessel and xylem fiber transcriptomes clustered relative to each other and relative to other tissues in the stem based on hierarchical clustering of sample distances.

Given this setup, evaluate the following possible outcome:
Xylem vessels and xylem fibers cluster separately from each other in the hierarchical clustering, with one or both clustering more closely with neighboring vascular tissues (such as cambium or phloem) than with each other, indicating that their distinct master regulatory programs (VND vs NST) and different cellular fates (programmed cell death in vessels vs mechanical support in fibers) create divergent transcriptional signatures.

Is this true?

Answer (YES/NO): NO